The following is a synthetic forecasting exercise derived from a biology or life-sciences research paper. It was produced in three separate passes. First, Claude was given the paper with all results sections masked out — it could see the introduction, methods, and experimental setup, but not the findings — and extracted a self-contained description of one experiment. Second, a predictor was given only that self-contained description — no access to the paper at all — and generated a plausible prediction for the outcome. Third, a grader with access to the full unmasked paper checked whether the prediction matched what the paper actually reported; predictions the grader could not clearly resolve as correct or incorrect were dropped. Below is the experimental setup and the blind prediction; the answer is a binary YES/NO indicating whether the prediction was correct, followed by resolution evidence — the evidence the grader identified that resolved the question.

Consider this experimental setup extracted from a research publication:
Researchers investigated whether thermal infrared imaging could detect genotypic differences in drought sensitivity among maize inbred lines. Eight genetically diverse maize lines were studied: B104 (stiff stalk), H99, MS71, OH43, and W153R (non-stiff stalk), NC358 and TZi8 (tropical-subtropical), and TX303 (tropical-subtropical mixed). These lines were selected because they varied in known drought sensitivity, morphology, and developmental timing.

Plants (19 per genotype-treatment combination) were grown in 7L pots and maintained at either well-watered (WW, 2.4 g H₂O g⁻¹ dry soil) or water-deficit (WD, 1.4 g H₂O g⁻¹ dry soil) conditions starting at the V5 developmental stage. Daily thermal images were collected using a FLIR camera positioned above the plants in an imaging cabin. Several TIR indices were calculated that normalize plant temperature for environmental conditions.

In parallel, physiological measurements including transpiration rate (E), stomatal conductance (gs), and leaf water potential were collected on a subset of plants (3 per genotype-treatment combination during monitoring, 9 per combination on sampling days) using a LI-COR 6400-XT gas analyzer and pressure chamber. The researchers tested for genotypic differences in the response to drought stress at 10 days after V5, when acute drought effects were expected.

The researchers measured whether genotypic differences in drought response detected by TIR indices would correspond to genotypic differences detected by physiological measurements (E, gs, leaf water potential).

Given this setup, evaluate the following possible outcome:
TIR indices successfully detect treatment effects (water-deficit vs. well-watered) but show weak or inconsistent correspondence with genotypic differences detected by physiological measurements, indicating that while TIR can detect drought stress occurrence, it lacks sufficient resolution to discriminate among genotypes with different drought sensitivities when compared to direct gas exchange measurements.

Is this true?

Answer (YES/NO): YES